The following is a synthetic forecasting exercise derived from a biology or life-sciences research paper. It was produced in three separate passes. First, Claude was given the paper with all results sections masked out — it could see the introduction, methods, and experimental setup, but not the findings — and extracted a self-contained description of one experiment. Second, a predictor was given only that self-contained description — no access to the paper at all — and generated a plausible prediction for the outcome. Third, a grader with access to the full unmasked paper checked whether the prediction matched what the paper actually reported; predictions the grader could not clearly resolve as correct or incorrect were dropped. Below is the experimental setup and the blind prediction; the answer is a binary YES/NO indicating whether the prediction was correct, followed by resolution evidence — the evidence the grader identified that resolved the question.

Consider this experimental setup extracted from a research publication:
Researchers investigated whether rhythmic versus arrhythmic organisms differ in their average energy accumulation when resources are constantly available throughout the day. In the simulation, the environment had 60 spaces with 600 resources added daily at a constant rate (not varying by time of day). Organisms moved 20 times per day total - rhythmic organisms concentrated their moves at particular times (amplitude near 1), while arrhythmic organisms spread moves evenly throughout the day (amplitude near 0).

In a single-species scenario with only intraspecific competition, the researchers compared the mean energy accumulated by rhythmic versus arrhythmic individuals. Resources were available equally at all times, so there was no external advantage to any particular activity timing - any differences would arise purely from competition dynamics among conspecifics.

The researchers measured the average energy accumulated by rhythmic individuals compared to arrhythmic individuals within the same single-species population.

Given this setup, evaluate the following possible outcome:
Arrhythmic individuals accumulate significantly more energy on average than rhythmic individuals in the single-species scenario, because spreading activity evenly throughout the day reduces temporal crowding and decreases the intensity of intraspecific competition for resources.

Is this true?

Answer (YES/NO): YES